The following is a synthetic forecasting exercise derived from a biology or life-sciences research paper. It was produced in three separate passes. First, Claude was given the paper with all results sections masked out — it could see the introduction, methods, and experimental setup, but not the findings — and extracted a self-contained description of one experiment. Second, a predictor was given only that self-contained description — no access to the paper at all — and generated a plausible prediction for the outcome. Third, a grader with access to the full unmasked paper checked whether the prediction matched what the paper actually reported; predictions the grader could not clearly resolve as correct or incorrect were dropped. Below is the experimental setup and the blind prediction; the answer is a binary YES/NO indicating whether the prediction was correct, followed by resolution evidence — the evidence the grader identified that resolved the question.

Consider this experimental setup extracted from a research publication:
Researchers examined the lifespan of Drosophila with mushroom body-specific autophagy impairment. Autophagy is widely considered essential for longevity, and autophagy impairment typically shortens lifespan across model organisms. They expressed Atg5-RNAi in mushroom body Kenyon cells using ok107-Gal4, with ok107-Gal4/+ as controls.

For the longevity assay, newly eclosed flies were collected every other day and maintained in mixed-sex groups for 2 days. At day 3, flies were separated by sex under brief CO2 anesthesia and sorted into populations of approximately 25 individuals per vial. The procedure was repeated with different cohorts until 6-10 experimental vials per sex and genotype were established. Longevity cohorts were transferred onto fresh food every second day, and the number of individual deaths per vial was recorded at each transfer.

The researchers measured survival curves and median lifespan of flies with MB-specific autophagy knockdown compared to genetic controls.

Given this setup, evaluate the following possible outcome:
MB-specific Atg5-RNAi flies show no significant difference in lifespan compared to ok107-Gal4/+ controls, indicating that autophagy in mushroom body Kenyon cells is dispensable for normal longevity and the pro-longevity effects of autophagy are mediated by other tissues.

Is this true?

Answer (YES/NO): NO